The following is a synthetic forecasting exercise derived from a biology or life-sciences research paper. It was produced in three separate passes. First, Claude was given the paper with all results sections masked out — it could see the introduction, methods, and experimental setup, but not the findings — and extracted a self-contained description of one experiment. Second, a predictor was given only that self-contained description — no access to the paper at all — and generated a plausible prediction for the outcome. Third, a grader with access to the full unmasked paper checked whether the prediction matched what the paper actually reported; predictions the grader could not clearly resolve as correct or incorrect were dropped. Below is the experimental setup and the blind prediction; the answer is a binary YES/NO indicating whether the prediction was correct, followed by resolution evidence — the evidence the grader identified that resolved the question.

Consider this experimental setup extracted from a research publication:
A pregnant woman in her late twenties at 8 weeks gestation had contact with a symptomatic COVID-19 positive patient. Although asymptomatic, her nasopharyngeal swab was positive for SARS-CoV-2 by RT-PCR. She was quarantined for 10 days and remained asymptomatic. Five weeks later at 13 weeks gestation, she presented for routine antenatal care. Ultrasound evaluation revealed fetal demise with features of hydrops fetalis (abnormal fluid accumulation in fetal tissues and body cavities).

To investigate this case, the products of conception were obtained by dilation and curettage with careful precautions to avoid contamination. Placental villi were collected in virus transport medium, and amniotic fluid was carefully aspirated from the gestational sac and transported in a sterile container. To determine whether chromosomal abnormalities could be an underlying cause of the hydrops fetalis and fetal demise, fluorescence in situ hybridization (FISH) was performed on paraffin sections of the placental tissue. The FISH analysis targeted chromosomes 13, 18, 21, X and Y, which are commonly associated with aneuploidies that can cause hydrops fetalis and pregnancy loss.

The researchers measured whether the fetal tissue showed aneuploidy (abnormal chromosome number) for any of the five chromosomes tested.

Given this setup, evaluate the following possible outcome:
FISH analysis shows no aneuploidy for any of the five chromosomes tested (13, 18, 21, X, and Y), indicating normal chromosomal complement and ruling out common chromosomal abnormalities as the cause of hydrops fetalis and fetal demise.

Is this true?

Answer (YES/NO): YES